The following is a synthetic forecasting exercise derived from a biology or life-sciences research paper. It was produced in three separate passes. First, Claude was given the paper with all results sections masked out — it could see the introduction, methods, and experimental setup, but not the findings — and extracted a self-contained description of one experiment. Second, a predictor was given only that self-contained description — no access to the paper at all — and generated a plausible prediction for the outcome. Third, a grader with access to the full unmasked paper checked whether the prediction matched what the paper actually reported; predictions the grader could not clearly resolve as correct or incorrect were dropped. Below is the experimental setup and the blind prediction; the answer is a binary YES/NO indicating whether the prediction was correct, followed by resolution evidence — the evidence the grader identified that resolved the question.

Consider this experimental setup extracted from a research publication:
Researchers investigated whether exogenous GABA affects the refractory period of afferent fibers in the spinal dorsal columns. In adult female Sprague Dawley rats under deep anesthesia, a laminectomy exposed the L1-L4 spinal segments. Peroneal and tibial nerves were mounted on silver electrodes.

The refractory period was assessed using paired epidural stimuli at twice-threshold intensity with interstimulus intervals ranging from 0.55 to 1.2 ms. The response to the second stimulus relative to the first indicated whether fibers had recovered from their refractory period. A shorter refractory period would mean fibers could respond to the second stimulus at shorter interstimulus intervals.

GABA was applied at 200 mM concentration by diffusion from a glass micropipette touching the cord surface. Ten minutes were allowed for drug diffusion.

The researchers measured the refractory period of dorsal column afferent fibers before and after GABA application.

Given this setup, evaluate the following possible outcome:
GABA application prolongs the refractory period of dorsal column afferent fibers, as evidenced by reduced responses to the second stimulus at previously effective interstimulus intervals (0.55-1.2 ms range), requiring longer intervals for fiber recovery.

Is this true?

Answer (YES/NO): NO